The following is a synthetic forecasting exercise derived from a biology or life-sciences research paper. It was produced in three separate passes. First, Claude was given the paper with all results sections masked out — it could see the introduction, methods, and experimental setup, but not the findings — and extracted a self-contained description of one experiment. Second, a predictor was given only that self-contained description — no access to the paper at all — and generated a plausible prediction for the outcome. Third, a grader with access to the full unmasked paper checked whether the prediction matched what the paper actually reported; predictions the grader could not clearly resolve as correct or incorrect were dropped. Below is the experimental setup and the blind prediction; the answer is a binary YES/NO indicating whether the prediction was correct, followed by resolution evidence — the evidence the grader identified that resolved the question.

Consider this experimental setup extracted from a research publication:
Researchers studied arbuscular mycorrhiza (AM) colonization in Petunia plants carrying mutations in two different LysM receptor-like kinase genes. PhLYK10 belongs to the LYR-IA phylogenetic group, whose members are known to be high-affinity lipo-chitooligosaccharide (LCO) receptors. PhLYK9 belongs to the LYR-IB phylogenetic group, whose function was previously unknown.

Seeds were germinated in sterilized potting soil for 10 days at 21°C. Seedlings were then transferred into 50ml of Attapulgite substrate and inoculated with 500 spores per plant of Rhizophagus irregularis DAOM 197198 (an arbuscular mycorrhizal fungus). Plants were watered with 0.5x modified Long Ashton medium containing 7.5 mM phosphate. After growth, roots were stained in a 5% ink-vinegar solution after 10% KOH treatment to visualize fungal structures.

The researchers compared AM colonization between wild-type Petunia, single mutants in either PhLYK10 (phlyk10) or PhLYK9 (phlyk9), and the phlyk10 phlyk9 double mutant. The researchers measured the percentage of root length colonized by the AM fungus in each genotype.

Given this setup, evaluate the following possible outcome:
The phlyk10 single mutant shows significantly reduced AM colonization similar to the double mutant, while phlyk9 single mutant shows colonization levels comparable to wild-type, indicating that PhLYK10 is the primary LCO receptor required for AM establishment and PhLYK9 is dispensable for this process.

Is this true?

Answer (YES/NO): NO